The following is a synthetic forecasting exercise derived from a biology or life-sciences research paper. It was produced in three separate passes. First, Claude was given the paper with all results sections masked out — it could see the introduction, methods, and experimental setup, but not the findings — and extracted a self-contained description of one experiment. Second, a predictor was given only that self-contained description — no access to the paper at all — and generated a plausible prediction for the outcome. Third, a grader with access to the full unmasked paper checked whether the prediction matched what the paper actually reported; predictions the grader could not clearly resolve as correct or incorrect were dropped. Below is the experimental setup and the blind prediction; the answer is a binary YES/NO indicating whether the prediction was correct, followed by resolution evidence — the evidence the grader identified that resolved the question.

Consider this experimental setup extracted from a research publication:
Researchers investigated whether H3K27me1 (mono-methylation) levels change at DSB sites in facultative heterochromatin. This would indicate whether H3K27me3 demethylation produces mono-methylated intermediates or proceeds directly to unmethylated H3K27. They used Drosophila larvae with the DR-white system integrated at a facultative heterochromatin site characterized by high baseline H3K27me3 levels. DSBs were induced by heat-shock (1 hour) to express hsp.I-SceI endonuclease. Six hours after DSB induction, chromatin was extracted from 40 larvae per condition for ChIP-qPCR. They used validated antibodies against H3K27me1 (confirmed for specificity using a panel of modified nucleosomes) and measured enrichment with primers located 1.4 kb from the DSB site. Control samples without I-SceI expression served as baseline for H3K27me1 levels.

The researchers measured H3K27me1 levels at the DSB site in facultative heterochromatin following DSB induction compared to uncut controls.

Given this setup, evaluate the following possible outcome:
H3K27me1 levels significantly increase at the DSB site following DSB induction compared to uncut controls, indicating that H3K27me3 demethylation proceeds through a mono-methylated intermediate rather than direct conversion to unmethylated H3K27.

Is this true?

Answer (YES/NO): NO